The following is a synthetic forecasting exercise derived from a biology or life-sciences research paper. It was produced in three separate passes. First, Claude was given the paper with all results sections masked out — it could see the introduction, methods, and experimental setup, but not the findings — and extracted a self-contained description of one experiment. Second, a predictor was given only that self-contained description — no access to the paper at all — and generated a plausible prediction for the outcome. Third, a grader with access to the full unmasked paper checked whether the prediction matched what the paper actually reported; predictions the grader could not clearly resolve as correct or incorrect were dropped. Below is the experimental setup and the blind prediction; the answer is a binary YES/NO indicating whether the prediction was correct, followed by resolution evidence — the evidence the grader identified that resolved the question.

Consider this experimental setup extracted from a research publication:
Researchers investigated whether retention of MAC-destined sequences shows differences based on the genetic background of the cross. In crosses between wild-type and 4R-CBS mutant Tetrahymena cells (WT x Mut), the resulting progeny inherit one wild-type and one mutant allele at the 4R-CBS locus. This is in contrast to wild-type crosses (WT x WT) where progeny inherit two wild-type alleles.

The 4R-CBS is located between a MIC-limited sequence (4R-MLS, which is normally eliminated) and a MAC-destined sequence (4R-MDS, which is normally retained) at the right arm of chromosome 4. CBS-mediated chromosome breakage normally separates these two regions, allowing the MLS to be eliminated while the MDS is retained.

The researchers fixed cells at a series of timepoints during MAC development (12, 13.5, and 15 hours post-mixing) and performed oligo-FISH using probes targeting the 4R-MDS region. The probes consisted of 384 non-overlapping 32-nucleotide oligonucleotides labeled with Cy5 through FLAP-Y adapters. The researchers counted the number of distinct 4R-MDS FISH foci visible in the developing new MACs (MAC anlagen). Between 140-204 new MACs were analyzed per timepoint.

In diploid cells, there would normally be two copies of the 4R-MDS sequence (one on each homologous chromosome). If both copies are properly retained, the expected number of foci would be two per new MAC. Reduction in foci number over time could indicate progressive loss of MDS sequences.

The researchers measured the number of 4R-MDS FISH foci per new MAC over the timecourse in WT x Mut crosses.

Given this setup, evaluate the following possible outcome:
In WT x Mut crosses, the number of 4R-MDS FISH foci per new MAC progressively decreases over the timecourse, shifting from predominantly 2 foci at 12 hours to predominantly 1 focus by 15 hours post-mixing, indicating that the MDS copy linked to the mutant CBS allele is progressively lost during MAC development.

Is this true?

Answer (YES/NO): NO